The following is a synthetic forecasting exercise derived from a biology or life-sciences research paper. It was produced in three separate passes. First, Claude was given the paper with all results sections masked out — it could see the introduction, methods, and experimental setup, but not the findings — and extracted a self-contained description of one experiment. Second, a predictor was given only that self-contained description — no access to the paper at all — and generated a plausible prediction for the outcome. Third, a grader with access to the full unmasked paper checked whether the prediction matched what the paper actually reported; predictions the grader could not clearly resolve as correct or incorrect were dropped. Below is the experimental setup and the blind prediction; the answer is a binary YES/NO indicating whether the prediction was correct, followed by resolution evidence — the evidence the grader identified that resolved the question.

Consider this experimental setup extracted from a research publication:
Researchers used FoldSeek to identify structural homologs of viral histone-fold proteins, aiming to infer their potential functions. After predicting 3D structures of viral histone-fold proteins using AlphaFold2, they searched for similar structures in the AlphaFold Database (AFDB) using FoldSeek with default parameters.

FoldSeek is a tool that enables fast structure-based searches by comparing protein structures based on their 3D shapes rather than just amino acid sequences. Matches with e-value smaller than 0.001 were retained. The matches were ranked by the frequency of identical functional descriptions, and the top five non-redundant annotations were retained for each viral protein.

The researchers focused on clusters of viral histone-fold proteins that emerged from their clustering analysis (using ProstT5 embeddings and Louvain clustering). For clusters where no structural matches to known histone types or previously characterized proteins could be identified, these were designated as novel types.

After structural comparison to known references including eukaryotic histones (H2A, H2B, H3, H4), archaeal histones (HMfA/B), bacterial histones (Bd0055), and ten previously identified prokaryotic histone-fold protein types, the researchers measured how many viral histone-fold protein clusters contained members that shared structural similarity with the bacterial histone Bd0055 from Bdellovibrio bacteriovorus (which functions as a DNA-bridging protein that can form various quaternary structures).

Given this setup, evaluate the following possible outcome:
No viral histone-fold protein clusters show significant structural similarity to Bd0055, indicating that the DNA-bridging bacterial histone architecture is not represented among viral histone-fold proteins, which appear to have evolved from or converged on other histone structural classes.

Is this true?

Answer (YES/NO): NO